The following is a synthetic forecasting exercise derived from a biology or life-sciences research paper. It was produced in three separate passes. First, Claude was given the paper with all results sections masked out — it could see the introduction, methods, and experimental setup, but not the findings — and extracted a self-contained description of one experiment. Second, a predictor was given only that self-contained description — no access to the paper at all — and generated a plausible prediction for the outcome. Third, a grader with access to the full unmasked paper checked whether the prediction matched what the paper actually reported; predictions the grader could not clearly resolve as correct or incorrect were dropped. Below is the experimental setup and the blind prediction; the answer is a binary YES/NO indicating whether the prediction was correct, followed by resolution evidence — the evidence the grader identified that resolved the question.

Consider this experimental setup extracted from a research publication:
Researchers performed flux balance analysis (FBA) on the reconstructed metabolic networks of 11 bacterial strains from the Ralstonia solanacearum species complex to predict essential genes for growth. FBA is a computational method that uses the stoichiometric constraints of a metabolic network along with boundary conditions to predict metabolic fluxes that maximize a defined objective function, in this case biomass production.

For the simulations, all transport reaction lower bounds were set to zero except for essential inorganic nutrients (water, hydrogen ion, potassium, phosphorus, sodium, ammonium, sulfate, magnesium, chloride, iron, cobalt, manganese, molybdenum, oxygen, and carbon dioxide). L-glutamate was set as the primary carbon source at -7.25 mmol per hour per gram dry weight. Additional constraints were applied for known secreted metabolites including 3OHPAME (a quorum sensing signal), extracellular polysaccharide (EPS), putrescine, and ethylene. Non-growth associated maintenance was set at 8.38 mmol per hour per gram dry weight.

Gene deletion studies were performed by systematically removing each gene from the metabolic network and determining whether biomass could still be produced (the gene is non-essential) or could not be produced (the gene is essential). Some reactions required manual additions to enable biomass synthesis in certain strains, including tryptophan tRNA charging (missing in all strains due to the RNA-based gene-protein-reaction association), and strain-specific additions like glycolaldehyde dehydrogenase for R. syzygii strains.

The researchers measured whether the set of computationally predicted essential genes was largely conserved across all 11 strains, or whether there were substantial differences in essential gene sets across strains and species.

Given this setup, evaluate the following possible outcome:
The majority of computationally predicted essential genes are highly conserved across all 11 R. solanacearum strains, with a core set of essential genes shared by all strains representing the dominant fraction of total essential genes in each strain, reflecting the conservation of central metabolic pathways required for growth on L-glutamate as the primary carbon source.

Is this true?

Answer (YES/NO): YES